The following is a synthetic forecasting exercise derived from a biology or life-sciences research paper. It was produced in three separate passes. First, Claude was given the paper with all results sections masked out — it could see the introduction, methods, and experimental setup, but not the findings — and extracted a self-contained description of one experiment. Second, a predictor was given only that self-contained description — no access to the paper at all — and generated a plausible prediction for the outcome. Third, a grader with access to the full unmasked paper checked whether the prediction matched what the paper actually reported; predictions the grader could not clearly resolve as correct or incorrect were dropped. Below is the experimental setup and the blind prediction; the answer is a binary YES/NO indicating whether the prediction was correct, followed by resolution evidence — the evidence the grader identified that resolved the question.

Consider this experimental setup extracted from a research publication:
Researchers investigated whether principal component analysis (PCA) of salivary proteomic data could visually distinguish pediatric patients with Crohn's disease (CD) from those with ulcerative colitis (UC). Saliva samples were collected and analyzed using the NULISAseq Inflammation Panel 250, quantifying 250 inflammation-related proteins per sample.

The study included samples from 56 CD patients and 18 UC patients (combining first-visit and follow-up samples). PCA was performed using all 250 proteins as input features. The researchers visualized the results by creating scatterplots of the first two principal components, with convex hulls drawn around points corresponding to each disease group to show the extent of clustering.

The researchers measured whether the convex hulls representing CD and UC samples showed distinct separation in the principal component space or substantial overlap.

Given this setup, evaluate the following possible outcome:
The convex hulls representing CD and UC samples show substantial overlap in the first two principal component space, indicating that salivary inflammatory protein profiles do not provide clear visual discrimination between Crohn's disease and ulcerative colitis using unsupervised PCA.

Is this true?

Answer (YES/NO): YES